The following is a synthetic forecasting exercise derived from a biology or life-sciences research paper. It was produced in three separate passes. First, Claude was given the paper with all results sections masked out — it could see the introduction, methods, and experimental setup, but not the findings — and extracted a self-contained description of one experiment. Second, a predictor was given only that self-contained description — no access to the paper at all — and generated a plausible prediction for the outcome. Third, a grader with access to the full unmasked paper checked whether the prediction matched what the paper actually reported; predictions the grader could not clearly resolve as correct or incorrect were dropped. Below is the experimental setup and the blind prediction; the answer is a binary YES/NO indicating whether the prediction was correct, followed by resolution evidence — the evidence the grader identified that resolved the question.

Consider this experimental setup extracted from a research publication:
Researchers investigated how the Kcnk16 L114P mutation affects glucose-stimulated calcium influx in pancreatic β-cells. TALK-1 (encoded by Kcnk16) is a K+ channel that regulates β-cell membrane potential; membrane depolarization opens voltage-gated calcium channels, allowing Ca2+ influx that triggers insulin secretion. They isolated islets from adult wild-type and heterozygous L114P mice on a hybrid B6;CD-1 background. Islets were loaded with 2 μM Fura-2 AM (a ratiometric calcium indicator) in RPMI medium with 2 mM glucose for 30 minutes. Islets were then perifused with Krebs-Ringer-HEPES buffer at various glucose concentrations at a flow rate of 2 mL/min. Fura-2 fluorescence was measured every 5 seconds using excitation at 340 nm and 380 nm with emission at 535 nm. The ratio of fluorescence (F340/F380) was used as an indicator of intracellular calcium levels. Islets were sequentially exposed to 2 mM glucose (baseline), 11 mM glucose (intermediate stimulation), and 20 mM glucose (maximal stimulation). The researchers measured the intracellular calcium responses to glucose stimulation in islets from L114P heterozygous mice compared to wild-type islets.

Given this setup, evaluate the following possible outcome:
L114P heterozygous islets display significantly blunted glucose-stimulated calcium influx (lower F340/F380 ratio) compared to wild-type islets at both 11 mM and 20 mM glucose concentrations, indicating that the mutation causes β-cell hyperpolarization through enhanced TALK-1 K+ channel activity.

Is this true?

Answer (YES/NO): YES